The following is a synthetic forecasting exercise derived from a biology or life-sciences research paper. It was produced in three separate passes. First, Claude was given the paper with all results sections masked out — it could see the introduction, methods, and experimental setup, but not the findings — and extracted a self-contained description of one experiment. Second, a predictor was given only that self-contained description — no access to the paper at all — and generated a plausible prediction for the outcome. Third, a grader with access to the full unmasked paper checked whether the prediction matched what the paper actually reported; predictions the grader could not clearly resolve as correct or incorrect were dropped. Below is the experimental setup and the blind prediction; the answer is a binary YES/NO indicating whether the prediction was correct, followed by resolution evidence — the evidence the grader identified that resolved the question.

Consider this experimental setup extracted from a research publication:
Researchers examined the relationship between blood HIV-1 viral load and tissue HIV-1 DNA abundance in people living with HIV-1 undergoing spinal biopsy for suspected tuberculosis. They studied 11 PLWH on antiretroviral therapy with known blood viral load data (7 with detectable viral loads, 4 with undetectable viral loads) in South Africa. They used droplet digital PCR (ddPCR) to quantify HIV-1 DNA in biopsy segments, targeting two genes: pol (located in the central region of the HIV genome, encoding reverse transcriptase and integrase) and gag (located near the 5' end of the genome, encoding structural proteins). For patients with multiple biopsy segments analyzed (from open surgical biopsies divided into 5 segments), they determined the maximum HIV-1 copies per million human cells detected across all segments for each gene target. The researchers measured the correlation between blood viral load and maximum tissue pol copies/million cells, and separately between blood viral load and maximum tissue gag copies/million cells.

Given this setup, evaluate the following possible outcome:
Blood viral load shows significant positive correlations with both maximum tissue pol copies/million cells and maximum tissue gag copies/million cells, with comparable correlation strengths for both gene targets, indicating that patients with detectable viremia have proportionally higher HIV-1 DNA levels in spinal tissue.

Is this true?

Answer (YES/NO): NO